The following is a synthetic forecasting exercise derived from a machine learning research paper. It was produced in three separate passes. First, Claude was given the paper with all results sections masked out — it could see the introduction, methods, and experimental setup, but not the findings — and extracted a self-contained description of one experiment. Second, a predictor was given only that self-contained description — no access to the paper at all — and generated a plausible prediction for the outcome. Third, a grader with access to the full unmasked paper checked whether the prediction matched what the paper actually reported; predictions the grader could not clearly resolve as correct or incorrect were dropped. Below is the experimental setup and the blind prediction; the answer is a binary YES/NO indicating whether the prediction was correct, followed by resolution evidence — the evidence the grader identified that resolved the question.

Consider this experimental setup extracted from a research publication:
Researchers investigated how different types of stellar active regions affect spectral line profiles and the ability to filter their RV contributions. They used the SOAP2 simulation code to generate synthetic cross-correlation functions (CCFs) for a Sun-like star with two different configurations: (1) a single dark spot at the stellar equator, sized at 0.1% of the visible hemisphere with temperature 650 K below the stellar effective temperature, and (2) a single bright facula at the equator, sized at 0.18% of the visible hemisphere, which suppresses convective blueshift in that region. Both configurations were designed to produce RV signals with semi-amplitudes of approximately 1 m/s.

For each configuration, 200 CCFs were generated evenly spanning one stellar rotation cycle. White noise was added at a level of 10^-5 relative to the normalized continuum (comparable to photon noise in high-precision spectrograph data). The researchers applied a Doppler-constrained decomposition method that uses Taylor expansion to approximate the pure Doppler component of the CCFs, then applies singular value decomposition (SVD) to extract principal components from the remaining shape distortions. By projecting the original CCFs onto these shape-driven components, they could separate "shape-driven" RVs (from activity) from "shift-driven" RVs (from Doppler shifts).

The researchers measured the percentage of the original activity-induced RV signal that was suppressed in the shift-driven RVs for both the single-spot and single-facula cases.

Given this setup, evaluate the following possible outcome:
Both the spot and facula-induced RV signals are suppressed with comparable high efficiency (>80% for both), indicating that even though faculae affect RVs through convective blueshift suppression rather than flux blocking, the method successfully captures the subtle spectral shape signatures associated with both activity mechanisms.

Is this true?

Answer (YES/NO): YES